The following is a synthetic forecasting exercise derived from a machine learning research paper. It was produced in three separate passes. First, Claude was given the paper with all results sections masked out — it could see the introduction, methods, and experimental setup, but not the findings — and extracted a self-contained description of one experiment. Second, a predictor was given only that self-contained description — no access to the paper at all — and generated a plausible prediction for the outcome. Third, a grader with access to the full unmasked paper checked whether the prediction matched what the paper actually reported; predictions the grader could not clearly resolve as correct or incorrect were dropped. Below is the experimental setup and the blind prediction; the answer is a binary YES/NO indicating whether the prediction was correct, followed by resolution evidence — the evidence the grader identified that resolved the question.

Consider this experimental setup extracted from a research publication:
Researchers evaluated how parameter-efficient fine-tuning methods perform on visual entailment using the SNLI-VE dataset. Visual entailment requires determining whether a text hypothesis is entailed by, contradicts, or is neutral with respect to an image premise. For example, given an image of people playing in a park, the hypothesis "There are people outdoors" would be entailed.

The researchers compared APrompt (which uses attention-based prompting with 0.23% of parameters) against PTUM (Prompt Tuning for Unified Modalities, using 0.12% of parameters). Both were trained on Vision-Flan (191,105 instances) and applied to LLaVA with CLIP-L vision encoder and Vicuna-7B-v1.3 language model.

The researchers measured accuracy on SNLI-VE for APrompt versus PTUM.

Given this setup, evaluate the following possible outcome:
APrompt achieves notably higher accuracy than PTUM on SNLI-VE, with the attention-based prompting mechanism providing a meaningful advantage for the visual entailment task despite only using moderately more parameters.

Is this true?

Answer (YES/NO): YES